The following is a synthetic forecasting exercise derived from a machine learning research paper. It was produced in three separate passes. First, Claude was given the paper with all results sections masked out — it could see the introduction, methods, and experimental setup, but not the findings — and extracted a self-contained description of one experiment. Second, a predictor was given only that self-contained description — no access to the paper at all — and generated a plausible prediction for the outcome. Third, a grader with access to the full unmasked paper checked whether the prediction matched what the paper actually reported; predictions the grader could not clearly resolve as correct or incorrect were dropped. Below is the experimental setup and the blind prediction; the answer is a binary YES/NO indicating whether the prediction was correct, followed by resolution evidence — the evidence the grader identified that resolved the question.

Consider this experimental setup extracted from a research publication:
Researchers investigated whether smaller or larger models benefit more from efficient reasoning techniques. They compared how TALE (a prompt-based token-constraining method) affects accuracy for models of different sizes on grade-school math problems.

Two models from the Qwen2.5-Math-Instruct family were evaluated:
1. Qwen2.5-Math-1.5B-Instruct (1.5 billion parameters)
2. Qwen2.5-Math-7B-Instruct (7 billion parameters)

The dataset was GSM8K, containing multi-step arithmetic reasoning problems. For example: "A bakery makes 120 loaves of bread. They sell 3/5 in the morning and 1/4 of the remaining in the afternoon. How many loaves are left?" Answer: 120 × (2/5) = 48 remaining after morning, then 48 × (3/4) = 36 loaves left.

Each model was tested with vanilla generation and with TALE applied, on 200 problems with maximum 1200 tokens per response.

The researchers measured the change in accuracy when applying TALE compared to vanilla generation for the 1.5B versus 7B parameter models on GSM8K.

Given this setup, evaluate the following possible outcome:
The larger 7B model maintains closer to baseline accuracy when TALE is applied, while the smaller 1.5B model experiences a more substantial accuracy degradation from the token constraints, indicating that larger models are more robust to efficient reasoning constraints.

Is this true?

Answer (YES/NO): NO